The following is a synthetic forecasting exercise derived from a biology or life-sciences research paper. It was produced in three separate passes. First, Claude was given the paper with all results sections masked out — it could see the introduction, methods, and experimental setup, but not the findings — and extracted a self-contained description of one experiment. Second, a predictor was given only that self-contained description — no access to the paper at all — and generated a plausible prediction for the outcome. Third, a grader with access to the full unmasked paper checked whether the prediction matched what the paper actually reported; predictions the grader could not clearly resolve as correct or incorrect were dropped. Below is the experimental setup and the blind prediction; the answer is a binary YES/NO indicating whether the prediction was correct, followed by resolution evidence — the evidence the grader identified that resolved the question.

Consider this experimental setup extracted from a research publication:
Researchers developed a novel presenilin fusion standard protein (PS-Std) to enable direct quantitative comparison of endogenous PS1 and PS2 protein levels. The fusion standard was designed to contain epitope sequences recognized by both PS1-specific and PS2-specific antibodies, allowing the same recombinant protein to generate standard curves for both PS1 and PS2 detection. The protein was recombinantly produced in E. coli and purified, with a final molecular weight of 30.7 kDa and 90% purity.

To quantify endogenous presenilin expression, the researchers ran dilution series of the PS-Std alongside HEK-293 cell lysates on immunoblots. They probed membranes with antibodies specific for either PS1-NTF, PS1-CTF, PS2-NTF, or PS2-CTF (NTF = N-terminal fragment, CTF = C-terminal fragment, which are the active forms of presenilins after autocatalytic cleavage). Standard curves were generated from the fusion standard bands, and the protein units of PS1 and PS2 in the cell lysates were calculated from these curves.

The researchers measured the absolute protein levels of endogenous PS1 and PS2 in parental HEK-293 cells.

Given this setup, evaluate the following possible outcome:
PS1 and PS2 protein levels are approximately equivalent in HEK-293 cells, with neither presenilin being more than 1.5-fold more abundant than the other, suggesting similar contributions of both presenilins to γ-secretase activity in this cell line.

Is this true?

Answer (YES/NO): NO